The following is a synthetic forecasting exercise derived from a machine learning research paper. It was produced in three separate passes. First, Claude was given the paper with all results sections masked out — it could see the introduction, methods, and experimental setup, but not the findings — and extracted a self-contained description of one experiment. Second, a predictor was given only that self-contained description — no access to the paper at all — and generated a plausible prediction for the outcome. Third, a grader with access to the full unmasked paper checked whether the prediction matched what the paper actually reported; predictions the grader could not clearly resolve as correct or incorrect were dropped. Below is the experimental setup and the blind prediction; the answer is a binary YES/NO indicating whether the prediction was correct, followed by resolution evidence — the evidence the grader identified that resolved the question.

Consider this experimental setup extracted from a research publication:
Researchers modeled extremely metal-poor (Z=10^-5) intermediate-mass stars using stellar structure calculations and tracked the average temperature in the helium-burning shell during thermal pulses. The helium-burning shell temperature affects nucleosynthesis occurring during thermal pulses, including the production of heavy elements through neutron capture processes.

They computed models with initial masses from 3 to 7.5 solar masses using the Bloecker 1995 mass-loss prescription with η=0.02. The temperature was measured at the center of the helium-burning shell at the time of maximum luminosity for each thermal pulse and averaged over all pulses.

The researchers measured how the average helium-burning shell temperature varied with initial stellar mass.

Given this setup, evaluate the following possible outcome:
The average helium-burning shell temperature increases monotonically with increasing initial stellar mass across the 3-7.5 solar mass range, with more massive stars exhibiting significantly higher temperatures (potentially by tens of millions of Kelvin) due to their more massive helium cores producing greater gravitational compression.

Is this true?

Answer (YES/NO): NO